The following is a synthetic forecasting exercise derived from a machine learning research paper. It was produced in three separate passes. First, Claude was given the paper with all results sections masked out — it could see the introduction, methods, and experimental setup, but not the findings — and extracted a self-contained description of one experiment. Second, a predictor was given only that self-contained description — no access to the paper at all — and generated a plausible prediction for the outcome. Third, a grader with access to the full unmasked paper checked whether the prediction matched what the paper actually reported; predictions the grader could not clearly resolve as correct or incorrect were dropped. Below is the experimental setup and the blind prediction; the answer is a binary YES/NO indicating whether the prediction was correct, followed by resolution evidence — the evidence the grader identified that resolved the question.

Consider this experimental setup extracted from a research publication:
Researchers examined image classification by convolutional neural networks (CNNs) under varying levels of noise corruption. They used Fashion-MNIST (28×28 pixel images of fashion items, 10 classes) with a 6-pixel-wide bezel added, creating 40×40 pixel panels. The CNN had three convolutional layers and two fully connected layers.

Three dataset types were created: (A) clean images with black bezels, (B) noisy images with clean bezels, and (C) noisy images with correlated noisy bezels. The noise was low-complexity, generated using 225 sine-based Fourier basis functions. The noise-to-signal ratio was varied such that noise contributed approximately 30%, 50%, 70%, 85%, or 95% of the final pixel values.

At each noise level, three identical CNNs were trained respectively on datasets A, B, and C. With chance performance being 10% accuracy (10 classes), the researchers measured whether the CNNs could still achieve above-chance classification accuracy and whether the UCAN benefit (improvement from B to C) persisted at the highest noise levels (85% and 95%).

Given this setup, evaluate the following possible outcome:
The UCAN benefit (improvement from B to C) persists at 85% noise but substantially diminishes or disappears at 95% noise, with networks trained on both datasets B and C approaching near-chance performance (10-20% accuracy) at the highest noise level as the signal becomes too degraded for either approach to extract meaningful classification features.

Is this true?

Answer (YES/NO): NO